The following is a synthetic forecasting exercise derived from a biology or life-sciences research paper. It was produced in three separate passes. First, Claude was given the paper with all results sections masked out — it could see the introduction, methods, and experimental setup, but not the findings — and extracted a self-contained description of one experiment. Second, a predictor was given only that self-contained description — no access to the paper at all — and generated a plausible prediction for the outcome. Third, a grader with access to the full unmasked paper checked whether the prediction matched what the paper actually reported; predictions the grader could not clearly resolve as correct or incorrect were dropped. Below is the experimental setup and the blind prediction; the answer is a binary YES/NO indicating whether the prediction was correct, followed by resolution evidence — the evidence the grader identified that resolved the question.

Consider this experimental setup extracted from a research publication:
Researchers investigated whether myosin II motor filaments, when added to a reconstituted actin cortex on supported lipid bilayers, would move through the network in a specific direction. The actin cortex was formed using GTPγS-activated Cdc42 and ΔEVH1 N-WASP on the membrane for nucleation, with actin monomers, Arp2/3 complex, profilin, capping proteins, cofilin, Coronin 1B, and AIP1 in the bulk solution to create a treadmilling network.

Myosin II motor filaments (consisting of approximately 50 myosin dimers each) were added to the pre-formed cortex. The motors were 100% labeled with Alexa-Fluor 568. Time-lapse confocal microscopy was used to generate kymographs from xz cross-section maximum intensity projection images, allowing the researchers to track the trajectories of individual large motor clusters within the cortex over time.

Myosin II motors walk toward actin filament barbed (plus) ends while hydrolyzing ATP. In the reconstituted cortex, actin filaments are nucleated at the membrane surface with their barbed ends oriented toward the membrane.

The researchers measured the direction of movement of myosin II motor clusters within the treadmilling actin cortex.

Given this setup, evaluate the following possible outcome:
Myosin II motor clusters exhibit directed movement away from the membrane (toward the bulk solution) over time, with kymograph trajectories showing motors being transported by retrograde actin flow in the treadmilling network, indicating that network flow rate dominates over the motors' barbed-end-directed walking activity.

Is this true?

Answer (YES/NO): NO